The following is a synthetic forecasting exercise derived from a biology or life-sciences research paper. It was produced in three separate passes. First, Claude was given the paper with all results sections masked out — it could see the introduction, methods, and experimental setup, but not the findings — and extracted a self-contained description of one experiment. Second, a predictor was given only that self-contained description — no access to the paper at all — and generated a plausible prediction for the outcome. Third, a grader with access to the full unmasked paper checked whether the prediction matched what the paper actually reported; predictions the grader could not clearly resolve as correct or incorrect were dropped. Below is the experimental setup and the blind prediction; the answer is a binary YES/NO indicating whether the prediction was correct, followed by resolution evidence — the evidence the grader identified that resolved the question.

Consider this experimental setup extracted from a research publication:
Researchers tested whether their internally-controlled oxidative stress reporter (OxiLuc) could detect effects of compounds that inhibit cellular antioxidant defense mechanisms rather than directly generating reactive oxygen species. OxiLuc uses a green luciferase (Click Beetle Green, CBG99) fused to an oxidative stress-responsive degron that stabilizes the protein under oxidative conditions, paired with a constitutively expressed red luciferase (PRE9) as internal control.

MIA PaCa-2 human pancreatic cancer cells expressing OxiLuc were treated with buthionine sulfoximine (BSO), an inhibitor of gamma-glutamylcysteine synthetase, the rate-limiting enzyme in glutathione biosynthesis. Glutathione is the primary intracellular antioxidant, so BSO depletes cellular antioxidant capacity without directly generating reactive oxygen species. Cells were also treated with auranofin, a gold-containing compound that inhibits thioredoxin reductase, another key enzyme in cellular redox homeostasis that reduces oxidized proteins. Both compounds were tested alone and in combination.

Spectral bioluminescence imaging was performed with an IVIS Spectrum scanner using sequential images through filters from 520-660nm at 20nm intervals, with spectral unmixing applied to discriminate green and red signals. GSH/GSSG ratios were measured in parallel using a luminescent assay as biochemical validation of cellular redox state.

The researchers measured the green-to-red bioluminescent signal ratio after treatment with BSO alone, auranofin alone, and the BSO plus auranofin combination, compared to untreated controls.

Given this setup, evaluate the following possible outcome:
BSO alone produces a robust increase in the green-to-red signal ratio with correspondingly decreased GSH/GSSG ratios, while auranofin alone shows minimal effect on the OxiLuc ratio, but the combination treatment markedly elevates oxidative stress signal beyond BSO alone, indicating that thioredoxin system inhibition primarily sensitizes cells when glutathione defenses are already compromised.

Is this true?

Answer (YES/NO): NO